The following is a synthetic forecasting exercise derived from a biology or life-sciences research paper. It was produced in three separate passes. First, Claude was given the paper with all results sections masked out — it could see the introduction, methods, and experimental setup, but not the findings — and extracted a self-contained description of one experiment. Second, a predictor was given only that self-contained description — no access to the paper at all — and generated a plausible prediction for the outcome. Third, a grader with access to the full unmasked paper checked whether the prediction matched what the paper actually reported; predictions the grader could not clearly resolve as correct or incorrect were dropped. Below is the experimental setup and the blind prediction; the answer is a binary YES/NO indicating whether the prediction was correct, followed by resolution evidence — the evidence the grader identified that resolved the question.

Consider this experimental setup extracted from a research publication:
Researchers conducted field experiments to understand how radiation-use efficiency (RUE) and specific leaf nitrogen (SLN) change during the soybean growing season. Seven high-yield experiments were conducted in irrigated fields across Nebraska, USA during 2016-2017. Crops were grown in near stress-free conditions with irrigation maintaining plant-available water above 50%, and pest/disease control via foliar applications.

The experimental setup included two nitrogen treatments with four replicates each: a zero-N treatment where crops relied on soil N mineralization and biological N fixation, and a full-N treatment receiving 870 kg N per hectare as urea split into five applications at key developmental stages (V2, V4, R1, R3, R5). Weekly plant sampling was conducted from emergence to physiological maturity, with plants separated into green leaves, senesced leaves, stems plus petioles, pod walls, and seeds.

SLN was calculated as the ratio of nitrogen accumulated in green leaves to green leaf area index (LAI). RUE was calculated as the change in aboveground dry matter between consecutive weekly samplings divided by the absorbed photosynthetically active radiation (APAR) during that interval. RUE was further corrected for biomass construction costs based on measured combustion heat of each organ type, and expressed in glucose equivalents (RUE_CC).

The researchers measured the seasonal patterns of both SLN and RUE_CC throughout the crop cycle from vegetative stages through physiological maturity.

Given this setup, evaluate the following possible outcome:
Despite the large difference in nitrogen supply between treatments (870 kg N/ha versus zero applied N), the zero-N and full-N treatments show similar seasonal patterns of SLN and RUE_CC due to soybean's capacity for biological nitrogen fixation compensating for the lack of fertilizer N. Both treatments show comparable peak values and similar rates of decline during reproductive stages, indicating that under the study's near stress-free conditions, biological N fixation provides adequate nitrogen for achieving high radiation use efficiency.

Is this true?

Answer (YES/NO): NO